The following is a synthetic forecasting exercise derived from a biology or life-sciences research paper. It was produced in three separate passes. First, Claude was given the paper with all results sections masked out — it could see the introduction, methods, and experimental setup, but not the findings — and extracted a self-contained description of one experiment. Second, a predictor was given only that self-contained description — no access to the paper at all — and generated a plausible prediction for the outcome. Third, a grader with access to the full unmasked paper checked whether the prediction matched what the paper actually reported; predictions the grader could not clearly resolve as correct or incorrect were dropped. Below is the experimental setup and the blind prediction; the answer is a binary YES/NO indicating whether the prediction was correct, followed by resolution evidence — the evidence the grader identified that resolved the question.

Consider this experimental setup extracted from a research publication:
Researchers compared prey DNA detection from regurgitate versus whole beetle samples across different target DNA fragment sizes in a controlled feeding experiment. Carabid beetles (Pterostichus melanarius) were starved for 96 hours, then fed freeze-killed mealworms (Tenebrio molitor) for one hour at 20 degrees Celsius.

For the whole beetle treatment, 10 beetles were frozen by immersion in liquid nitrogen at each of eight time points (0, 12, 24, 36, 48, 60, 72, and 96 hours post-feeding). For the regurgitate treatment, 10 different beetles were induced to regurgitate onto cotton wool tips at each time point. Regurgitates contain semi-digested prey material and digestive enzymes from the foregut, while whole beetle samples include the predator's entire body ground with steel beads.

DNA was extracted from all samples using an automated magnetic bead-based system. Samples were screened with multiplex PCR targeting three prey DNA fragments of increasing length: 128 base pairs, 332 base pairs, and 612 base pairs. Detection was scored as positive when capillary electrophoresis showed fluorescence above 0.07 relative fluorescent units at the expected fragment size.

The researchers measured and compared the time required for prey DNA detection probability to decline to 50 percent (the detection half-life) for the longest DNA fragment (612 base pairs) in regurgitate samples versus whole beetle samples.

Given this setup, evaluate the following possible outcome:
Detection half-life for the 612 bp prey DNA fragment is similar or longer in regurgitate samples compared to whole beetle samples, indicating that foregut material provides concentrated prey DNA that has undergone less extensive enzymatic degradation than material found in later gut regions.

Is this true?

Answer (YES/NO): YES